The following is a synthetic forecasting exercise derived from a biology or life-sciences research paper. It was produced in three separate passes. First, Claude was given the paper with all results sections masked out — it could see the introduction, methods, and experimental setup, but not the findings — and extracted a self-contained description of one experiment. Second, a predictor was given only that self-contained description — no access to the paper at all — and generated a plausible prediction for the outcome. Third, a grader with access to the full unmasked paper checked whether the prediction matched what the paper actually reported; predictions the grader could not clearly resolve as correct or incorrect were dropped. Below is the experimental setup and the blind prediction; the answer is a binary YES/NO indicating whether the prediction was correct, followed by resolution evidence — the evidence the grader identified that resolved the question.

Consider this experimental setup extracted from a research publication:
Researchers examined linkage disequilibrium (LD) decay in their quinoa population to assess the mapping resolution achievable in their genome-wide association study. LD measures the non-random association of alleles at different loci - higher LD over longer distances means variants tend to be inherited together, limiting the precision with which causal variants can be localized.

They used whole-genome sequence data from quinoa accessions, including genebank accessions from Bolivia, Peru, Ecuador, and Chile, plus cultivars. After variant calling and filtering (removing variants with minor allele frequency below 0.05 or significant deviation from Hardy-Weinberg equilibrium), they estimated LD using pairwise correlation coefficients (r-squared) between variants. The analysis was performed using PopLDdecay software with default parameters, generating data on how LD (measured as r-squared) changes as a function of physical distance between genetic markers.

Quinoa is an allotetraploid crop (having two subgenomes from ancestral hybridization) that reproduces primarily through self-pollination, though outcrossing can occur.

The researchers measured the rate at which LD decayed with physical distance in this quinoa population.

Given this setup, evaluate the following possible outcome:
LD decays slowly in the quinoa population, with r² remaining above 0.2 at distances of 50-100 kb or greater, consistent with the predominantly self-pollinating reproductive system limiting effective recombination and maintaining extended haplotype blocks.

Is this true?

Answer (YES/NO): NO